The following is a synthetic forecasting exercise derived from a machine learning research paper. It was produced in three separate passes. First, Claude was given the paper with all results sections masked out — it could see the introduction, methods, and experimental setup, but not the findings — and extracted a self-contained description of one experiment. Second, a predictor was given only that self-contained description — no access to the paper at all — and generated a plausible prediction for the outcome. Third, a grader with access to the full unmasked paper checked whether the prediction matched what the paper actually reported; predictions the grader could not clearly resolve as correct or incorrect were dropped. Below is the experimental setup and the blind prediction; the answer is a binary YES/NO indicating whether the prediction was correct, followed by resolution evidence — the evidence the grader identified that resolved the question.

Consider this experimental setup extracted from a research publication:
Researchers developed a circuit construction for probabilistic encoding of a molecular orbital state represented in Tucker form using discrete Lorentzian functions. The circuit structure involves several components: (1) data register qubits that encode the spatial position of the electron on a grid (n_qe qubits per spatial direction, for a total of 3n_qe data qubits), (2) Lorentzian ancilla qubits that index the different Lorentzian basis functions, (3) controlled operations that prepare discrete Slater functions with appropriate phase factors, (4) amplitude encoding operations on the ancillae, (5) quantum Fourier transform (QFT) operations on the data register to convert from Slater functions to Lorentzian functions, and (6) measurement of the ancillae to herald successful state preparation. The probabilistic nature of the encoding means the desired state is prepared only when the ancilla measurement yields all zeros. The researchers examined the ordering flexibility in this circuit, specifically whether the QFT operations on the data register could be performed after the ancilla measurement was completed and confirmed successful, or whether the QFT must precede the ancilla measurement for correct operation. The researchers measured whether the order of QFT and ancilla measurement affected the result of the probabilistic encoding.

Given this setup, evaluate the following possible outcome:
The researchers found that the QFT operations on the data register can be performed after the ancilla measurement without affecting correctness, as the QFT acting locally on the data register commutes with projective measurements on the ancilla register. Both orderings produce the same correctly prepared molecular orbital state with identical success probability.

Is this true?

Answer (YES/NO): YES